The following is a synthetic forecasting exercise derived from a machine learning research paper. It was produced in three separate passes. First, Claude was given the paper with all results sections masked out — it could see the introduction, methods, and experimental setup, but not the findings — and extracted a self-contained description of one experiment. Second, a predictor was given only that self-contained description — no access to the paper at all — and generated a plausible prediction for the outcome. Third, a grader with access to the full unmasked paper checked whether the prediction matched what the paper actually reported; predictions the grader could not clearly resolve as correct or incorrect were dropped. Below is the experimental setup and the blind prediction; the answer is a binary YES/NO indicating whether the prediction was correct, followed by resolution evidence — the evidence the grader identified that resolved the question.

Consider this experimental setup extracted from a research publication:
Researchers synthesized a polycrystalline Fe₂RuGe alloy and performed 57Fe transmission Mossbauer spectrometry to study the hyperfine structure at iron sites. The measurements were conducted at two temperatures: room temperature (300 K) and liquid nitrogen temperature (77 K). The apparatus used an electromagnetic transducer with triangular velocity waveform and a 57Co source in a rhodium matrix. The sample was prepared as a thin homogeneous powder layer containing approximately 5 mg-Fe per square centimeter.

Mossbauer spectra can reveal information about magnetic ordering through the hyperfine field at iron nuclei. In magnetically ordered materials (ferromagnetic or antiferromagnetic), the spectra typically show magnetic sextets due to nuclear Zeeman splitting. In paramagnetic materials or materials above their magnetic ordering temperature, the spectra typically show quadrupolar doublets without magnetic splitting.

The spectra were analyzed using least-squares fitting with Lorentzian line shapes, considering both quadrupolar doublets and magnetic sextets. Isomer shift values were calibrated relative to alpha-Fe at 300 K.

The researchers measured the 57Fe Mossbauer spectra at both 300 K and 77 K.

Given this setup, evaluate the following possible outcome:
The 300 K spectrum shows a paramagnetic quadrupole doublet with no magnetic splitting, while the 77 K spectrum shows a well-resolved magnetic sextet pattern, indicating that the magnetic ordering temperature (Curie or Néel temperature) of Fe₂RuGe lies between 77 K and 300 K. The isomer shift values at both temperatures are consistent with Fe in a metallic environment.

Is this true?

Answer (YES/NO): NO